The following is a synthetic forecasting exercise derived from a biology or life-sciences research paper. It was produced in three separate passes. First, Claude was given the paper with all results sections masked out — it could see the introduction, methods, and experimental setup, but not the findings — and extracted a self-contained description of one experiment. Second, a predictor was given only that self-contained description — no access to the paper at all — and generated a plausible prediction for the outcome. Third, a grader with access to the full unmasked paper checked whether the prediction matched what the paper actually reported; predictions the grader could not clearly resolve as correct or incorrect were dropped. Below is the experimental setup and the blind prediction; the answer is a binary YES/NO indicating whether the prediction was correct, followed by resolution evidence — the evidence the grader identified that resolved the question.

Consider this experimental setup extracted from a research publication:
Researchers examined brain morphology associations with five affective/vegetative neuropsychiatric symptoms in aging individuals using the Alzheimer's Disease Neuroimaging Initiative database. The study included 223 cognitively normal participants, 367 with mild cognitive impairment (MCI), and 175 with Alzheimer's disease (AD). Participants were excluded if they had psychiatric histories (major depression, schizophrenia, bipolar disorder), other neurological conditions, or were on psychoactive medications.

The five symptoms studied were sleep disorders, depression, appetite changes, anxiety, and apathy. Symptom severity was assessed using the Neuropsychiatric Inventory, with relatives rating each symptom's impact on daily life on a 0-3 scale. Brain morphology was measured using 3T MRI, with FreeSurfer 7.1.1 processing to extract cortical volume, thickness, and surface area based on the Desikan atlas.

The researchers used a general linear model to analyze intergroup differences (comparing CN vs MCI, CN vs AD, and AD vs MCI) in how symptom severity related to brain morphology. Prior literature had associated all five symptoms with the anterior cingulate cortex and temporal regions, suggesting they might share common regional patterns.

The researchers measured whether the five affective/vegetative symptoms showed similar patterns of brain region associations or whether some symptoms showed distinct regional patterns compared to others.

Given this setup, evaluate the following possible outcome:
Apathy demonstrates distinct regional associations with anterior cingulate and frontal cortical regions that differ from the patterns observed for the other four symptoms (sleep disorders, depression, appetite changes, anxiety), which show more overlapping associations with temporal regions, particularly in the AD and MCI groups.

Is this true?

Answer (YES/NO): NO